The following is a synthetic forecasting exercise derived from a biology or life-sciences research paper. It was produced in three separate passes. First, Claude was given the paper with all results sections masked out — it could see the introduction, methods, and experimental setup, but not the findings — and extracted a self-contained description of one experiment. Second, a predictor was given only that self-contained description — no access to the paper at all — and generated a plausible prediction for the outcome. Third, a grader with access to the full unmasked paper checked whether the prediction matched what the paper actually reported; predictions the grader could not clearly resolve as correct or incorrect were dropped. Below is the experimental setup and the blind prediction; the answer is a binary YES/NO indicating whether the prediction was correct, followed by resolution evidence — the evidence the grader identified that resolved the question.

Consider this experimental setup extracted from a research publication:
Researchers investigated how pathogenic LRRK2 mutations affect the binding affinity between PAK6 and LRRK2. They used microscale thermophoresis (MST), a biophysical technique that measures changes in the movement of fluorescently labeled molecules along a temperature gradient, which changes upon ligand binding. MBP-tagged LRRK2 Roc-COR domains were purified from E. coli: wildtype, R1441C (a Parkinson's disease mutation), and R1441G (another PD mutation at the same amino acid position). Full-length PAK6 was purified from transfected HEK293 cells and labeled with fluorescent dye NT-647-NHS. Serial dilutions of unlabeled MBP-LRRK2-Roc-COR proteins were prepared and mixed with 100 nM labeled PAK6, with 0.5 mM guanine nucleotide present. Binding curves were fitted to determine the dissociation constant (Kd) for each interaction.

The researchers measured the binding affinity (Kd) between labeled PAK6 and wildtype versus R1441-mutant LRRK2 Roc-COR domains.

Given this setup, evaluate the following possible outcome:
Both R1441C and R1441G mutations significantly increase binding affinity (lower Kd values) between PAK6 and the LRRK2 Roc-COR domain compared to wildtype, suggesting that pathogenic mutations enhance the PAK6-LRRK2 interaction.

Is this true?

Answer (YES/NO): NO